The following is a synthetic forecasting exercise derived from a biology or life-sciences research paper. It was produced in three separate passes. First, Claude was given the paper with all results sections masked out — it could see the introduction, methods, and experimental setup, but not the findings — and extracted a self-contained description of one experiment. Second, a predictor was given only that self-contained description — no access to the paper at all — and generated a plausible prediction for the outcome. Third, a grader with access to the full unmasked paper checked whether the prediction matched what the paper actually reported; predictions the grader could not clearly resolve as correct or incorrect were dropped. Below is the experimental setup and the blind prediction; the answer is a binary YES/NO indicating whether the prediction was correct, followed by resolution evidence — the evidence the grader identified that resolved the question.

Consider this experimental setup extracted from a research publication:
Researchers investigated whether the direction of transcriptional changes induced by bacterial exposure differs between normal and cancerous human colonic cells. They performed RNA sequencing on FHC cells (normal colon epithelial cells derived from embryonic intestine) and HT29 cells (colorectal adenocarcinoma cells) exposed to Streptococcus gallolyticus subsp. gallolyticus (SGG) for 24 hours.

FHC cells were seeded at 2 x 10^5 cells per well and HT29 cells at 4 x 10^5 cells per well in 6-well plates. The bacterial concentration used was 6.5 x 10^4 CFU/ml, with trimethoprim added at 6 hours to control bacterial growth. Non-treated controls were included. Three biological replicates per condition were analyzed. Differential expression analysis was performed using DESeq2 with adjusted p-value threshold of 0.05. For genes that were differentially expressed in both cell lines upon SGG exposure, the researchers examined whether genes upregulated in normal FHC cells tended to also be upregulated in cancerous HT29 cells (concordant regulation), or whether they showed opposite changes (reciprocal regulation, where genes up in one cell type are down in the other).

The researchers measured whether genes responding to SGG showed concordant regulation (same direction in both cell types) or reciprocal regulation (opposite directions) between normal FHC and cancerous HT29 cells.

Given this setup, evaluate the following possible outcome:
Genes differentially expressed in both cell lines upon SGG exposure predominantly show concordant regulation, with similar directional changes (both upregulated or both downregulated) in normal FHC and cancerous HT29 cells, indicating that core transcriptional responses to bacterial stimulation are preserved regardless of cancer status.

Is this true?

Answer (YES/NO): YES